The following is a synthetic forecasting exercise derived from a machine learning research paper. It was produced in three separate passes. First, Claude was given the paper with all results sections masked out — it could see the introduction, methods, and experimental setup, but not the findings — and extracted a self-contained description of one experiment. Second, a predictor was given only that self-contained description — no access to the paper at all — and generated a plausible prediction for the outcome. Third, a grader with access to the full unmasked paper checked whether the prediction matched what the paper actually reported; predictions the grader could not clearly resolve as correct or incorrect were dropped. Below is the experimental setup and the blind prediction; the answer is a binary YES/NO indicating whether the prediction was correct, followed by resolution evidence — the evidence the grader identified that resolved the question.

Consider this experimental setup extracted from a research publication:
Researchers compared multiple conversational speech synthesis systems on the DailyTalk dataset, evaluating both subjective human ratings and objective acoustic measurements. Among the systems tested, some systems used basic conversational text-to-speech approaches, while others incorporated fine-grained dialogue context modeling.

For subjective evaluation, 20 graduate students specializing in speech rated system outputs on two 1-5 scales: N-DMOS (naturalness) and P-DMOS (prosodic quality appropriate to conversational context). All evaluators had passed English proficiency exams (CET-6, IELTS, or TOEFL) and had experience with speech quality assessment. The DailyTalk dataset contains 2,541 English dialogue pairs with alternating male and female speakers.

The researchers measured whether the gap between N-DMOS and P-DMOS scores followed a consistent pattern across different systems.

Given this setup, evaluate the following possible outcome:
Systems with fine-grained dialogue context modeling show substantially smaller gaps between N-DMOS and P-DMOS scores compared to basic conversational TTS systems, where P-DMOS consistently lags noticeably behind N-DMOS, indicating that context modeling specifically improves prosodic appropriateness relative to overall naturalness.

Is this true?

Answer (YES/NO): NO